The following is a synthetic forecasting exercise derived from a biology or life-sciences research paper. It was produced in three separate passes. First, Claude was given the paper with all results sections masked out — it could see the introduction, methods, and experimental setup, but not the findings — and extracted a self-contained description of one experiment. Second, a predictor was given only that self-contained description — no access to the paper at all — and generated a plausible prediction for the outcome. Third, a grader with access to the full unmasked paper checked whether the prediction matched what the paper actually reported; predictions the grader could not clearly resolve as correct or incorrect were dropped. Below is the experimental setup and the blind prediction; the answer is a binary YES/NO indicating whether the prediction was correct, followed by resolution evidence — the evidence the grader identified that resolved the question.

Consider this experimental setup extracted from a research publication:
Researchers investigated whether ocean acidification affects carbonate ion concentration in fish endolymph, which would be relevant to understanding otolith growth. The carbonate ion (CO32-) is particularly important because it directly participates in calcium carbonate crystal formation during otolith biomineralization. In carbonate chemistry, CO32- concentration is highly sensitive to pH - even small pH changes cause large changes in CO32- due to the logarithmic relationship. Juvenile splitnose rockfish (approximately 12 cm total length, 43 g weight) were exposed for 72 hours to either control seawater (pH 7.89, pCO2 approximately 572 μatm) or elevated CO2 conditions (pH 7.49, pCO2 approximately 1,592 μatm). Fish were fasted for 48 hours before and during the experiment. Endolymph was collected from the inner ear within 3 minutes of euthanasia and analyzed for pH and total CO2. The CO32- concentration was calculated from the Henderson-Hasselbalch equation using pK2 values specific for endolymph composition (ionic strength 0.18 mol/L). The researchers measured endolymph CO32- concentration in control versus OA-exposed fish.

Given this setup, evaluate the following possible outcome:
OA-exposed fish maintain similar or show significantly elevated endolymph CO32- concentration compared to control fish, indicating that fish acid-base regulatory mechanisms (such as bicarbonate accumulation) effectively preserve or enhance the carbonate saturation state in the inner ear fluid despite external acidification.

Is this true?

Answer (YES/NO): YES